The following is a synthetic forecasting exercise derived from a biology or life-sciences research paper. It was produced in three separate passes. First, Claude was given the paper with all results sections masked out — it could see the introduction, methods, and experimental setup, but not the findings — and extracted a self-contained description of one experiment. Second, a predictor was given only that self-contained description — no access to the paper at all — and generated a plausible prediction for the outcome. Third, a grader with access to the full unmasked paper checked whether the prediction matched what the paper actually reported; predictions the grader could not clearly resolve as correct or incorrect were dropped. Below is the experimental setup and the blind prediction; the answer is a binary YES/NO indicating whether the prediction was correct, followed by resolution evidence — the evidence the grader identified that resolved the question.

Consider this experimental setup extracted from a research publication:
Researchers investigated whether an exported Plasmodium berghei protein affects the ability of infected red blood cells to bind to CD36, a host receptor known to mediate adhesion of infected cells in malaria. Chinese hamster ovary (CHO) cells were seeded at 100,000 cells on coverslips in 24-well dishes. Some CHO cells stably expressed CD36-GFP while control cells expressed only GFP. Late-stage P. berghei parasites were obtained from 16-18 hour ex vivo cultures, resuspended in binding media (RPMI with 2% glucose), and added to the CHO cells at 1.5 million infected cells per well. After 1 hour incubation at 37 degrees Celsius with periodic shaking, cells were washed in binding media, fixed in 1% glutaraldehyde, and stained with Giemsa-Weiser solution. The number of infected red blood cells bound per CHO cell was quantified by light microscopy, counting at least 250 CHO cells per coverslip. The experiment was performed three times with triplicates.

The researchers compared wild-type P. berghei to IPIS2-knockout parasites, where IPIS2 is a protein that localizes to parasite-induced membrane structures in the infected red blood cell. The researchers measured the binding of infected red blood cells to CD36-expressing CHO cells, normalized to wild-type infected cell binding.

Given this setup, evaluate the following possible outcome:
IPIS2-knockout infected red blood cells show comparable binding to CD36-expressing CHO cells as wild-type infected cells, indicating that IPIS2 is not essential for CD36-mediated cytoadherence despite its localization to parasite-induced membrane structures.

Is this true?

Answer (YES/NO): NO